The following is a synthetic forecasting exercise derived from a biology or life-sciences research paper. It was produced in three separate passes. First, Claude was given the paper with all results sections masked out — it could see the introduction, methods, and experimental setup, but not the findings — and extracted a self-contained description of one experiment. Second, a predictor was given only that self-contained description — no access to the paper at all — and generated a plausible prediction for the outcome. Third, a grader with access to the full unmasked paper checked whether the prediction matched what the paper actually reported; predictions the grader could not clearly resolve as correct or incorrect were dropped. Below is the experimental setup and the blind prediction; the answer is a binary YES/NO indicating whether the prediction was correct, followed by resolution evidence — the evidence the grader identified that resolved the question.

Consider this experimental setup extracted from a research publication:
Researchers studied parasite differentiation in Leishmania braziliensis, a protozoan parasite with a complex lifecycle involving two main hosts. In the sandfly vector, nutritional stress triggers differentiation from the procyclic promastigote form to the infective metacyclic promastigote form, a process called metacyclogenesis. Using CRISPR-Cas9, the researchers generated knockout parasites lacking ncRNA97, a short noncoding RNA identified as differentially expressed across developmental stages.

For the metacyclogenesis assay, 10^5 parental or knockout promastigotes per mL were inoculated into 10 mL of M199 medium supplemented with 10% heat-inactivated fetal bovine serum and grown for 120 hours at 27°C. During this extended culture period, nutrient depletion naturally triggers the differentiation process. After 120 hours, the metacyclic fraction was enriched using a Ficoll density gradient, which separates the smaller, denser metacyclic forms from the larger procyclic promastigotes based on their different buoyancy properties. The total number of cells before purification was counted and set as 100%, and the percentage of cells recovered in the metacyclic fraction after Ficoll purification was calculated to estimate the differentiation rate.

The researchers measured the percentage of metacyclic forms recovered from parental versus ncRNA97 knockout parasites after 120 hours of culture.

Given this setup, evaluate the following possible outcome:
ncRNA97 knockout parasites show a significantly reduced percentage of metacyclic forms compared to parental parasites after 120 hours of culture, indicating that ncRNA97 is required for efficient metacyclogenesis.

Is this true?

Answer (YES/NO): YES